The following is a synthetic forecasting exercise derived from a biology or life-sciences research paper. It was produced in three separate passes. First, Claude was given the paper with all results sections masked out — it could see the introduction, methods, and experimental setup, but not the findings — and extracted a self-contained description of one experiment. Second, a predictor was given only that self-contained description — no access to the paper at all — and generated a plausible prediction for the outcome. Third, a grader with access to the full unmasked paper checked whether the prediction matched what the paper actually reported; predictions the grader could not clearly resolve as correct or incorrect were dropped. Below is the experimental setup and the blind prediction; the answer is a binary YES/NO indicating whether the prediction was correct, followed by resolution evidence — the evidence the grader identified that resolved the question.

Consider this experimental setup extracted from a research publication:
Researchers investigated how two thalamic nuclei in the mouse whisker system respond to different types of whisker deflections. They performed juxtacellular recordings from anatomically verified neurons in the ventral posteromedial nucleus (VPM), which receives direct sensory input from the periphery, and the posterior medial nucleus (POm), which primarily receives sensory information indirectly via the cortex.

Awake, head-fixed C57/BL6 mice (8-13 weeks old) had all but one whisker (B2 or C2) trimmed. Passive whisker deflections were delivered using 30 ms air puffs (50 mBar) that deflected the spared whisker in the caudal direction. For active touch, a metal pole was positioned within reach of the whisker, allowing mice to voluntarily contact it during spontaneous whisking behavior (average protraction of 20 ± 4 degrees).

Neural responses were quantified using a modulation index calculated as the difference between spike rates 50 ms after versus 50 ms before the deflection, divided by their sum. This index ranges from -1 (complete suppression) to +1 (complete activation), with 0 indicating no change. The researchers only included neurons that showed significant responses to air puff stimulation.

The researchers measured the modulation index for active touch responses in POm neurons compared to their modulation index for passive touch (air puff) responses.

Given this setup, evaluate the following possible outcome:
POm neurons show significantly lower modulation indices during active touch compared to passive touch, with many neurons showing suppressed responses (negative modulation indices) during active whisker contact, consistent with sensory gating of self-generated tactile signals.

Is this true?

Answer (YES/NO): NO